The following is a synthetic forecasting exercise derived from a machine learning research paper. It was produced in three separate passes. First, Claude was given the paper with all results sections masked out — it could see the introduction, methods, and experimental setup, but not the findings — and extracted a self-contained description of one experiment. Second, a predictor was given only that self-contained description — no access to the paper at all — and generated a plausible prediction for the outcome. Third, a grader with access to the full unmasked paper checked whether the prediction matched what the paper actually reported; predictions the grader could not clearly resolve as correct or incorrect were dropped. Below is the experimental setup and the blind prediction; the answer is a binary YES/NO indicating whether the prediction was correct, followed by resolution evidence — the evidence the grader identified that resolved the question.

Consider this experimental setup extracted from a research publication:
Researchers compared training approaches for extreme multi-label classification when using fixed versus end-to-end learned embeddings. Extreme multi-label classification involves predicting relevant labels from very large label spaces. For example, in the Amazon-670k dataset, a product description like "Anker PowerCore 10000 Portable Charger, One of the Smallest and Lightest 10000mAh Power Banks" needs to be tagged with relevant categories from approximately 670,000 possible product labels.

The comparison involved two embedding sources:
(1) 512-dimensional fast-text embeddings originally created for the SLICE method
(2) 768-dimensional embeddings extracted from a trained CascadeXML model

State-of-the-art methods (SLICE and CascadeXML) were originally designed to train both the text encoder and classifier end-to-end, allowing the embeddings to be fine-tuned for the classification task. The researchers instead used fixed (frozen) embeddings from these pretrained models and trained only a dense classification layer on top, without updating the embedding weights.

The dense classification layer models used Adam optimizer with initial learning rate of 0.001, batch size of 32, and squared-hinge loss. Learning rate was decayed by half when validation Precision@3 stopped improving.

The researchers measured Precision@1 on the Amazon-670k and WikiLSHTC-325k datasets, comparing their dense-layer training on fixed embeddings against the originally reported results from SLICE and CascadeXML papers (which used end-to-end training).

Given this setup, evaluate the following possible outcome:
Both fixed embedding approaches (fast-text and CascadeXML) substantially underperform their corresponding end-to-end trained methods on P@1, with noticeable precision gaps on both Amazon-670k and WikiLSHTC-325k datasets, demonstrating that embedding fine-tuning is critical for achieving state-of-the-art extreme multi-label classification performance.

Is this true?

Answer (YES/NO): NO